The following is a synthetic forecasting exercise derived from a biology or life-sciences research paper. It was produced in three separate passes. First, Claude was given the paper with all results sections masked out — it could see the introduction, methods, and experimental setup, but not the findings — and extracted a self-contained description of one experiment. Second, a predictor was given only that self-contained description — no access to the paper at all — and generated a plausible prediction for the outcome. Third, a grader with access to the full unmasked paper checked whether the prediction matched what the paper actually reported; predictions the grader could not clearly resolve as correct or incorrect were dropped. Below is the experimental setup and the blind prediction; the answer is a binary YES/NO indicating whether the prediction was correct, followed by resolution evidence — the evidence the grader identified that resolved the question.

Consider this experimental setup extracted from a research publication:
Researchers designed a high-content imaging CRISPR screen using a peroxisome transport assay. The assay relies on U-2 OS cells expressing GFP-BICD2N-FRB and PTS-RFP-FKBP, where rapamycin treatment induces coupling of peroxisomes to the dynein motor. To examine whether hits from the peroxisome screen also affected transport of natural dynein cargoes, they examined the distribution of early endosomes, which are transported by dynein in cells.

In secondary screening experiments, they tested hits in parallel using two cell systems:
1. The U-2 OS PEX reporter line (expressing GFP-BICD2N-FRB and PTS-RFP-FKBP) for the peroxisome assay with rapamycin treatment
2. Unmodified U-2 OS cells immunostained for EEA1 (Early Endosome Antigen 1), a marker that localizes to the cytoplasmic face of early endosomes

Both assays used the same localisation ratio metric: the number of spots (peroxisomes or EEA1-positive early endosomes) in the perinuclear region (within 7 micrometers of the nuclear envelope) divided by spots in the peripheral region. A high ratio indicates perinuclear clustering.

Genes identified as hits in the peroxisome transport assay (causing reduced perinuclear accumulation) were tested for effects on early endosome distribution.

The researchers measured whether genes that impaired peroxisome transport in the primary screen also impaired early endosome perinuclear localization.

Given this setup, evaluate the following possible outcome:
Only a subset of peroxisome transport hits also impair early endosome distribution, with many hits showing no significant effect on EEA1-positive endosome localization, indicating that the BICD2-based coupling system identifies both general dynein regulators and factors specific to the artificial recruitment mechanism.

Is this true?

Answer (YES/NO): YES